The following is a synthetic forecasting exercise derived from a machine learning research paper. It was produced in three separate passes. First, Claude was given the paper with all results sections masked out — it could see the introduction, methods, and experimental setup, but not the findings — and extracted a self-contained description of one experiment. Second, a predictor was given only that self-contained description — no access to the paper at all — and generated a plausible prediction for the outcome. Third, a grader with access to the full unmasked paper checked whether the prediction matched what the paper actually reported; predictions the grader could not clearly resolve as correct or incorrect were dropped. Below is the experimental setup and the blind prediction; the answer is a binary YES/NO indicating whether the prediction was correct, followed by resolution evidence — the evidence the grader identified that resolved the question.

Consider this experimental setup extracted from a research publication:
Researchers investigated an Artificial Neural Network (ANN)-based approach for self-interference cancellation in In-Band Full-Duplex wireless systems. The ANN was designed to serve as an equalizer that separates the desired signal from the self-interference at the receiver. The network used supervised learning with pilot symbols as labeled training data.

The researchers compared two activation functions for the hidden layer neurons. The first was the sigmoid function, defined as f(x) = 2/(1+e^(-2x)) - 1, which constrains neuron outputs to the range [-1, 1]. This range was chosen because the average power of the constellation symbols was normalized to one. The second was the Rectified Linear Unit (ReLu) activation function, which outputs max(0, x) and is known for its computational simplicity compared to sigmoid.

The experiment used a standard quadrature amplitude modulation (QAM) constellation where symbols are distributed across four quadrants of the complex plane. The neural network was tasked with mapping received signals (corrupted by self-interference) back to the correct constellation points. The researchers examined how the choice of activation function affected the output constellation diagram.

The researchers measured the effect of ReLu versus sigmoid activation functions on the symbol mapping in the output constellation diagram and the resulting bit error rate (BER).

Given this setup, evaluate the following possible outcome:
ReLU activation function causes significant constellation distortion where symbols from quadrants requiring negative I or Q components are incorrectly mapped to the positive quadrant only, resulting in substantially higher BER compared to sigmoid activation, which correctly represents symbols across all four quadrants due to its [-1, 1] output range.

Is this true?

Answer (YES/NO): NO